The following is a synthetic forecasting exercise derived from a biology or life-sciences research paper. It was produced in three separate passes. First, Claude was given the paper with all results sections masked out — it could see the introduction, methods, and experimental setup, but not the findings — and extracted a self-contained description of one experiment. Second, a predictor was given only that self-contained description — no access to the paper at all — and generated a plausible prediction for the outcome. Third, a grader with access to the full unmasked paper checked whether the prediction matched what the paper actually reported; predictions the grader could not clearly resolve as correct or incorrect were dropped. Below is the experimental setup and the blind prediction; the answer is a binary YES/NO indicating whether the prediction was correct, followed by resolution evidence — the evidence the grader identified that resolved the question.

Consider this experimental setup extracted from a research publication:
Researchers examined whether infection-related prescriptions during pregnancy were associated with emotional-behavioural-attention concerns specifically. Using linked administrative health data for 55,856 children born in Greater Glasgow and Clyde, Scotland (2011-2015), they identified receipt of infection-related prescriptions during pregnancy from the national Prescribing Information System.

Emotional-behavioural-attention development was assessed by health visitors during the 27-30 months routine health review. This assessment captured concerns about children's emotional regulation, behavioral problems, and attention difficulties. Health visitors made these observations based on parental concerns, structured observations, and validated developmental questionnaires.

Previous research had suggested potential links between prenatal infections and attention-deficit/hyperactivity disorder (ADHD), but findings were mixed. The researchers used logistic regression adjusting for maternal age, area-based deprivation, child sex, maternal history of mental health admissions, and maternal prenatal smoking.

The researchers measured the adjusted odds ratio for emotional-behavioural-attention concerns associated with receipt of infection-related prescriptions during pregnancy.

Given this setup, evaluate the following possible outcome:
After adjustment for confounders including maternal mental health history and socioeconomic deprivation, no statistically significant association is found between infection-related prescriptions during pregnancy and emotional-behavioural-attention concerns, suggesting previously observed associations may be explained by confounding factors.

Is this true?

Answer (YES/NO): NO